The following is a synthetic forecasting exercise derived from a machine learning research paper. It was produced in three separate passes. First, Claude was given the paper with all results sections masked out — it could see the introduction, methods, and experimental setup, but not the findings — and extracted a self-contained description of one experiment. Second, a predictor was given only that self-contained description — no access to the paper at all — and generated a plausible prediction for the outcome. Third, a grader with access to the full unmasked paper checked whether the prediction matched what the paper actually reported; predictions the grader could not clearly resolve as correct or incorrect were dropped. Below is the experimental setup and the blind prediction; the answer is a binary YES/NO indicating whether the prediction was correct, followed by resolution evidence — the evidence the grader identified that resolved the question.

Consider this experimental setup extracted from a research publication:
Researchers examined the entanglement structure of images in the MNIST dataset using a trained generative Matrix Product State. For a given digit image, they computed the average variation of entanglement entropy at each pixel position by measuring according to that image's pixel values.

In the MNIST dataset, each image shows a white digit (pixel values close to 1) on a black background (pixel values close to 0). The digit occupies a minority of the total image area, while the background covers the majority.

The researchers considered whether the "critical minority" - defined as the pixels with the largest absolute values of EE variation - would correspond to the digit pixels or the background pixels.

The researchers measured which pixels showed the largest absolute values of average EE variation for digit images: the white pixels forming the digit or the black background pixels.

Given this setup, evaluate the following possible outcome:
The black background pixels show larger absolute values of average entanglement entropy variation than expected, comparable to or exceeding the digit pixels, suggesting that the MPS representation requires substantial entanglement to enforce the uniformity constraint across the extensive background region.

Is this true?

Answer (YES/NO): NO